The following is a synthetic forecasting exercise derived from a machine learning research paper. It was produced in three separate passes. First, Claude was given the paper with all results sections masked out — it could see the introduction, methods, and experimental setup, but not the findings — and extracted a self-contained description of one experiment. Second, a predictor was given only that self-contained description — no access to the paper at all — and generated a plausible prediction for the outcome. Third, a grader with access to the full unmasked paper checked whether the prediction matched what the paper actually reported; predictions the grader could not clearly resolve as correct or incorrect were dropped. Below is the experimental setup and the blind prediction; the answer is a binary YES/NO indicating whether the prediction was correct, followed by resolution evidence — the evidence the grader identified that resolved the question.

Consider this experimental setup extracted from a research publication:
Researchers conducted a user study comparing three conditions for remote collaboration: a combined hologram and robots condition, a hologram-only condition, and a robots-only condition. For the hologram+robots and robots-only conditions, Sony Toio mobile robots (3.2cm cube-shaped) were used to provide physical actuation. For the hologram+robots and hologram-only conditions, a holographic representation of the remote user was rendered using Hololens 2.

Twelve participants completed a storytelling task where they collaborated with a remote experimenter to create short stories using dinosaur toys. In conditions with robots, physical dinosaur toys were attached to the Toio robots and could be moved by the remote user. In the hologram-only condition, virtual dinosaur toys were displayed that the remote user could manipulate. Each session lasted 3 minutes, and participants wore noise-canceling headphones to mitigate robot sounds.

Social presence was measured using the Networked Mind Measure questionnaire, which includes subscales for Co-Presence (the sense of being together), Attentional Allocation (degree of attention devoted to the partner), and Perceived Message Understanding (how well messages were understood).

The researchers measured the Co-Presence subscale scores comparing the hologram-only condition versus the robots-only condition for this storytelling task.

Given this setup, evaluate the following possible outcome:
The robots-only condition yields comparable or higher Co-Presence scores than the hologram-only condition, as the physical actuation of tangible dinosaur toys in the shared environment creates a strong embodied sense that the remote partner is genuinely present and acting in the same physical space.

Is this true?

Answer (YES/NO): NO